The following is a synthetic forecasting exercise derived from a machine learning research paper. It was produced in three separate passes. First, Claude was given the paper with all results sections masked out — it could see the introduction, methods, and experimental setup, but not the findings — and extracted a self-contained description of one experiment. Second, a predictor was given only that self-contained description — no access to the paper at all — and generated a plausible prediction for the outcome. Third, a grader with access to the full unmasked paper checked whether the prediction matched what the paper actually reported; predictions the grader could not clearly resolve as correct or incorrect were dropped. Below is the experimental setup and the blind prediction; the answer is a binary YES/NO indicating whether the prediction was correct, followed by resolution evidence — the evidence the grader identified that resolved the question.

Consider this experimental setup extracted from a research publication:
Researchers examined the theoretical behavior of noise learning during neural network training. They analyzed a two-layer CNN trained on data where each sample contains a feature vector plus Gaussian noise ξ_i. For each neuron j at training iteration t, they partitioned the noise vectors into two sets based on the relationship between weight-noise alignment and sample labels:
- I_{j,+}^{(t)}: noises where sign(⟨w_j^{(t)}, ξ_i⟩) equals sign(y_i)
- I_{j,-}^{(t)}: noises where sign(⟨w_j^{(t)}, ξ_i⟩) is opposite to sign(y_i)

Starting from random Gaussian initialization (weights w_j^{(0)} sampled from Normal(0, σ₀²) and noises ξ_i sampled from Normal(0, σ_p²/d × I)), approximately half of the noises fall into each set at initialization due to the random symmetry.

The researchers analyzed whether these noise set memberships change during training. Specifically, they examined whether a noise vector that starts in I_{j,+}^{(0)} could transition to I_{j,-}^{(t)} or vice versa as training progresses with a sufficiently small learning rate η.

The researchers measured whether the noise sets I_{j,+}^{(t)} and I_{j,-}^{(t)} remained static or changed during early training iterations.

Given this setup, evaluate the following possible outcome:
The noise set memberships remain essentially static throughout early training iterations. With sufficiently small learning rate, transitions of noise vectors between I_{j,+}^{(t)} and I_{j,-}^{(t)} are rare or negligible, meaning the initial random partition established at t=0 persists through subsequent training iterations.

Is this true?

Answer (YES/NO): YES